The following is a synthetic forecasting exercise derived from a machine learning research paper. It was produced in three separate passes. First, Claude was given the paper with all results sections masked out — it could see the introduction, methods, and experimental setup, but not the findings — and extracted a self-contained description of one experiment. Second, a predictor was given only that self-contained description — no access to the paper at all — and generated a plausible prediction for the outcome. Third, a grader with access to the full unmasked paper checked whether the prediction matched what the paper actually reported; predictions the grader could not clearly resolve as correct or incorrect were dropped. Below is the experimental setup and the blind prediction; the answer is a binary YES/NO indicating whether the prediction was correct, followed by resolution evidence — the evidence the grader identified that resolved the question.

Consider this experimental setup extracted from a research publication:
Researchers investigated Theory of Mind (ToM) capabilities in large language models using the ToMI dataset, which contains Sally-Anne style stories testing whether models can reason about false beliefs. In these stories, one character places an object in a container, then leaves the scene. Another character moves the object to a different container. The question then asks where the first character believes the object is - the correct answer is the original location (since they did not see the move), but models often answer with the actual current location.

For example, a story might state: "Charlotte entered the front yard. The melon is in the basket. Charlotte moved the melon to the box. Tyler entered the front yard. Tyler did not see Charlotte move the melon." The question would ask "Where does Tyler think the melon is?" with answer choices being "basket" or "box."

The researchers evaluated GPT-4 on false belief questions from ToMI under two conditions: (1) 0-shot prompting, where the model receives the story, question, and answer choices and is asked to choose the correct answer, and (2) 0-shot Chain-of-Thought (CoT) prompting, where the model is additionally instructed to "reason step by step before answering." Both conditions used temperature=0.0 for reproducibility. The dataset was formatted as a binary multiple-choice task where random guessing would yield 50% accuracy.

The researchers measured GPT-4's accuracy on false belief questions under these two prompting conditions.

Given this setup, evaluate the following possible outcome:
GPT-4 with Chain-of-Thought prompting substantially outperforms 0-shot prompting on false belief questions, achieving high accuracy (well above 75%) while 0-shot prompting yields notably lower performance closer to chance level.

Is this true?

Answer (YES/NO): NO